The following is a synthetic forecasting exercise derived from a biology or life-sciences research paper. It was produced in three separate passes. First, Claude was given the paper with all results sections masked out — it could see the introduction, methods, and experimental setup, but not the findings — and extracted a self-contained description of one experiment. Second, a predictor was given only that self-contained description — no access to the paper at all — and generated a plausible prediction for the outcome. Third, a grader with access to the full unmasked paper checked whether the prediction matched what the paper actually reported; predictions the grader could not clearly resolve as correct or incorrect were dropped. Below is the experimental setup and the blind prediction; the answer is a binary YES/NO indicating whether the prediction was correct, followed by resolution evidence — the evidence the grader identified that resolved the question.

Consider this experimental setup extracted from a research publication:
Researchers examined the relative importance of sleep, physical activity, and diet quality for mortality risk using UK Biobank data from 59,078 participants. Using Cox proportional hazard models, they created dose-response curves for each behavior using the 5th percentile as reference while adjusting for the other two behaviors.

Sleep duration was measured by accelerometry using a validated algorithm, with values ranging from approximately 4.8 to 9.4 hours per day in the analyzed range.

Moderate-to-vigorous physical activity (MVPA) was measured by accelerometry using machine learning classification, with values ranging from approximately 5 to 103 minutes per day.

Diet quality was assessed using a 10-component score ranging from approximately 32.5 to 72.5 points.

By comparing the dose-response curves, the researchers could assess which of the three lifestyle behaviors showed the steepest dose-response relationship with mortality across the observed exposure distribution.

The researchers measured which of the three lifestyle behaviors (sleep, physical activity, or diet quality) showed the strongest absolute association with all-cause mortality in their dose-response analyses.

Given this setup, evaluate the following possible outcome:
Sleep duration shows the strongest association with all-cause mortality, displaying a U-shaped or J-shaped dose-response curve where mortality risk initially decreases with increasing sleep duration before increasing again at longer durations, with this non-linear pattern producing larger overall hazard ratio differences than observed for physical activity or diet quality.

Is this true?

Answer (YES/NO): NO